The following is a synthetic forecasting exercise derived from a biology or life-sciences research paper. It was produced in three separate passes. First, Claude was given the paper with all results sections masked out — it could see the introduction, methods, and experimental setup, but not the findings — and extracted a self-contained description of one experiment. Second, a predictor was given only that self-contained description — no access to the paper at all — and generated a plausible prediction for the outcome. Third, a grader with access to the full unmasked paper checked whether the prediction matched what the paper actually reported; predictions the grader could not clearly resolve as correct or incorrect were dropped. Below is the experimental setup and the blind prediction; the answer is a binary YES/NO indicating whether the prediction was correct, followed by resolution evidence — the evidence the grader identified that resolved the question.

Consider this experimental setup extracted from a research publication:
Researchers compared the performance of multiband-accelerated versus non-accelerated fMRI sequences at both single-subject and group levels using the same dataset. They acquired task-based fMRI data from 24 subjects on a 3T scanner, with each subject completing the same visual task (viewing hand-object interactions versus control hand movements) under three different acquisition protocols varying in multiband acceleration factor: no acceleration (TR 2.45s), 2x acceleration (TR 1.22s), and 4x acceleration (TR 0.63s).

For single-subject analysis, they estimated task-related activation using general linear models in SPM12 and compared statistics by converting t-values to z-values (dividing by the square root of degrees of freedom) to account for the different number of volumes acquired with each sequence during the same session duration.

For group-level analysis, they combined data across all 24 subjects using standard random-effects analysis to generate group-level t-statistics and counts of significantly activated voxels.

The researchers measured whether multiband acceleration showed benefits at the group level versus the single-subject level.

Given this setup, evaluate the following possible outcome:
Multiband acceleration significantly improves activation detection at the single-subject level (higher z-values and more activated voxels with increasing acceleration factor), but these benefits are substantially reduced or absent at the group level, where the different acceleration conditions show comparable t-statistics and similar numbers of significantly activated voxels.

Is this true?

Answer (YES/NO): NO